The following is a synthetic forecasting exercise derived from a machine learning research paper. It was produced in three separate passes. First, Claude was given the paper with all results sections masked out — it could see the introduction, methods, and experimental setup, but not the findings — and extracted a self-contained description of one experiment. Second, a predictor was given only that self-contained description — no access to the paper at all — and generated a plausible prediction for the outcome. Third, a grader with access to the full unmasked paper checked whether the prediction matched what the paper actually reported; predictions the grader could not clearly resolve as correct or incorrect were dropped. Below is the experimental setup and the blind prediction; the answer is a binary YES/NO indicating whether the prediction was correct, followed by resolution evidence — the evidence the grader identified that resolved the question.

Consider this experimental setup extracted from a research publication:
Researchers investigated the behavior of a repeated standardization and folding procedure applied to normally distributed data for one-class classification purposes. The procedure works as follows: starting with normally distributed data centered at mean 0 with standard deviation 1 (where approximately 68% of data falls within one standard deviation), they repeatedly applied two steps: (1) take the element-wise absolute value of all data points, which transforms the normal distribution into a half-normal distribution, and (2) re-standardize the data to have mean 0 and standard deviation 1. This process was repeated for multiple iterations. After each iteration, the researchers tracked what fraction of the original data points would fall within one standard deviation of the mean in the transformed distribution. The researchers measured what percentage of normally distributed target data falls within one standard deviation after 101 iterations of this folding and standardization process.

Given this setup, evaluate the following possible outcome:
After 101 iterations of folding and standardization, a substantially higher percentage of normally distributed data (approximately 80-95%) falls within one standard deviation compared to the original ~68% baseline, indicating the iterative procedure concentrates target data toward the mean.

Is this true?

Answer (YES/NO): NO